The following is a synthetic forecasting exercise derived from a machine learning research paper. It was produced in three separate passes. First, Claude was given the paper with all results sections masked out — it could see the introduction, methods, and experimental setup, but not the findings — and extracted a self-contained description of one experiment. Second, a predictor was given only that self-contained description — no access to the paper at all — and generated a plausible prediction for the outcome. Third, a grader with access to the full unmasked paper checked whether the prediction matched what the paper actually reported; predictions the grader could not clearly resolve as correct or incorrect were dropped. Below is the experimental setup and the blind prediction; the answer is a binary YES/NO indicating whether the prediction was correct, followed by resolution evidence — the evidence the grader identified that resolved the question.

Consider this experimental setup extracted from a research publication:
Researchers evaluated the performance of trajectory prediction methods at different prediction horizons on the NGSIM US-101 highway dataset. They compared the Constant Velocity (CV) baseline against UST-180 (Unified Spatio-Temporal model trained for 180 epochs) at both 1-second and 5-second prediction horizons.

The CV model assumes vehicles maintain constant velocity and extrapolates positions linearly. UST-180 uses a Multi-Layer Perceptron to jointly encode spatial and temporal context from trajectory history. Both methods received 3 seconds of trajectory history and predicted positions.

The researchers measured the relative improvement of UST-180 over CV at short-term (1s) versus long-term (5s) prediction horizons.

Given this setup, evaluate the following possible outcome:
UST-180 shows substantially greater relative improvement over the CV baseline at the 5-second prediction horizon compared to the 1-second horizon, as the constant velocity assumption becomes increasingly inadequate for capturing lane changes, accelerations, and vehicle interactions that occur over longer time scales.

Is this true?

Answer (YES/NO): YES